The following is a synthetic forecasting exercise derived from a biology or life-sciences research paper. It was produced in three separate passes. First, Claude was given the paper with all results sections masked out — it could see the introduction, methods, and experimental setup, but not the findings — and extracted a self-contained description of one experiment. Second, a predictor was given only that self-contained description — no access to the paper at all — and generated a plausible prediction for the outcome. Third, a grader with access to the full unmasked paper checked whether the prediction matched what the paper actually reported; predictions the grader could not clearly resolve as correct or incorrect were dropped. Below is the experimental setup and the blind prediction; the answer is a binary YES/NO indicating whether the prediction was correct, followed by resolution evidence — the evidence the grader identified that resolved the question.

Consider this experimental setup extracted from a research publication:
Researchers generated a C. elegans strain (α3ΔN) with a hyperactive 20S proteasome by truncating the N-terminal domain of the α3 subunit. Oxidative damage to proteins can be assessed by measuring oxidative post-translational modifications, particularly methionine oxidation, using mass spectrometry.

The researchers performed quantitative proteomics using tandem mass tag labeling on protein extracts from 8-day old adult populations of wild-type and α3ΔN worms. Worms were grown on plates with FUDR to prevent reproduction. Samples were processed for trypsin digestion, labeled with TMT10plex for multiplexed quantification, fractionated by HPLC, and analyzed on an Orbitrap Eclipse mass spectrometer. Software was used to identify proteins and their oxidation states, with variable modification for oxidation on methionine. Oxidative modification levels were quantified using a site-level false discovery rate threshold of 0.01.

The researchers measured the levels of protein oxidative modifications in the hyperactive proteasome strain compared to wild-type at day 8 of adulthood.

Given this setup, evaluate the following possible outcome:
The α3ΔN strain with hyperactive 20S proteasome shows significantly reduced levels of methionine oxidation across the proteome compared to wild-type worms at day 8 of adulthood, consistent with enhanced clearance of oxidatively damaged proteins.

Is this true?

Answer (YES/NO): YES